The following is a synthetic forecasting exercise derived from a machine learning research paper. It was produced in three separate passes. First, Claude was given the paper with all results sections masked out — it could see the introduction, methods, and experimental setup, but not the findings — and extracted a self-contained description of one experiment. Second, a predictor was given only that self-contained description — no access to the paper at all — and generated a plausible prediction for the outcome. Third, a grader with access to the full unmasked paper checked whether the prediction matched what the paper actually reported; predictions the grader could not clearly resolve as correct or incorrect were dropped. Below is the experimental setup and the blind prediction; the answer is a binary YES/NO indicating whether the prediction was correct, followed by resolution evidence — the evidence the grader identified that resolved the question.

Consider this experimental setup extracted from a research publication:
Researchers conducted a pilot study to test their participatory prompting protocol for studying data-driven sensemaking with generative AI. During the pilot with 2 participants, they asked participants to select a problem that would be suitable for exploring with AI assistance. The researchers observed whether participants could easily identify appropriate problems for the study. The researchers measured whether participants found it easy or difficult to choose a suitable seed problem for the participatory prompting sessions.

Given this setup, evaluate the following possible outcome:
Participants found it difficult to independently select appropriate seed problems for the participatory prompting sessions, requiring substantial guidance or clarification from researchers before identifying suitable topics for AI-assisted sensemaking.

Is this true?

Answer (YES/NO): YES